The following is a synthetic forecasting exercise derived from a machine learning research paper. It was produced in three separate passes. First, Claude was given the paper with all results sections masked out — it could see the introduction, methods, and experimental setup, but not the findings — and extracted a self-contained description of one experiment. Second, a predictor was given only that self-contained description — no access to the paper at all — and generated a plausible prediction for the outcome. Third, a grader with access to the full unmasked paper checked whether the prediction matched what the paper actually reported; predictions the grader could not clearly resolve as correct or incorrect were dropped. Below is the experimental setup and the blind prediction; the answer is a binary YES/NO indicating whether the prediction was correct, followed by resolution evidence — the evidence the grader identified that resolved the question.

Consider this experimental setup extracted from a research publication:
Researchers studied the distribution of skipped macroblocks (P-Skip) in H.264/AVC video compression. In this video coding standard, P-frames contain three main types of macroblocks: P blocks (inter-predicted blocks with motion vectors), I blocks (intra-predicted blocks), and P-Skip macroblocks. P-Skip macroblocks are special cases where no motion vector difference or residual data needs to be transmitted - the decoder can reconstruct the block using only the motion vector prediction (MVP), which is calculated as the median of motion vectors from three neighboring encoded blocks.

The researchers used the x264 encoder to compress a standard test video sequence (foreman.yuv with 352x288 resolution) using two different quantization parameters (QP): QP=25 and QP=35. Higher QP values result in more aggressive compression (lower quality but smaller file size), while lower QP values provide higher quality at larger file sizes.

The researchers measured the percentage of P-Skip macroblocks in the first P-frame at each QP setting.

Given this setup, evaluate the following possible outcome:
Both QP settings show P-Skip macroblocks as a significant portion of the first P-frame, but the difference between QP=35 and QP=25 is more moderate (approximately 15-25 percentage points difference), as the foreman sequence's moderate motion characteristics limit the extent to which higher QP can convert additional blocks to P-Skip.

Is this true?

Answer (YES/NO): NO